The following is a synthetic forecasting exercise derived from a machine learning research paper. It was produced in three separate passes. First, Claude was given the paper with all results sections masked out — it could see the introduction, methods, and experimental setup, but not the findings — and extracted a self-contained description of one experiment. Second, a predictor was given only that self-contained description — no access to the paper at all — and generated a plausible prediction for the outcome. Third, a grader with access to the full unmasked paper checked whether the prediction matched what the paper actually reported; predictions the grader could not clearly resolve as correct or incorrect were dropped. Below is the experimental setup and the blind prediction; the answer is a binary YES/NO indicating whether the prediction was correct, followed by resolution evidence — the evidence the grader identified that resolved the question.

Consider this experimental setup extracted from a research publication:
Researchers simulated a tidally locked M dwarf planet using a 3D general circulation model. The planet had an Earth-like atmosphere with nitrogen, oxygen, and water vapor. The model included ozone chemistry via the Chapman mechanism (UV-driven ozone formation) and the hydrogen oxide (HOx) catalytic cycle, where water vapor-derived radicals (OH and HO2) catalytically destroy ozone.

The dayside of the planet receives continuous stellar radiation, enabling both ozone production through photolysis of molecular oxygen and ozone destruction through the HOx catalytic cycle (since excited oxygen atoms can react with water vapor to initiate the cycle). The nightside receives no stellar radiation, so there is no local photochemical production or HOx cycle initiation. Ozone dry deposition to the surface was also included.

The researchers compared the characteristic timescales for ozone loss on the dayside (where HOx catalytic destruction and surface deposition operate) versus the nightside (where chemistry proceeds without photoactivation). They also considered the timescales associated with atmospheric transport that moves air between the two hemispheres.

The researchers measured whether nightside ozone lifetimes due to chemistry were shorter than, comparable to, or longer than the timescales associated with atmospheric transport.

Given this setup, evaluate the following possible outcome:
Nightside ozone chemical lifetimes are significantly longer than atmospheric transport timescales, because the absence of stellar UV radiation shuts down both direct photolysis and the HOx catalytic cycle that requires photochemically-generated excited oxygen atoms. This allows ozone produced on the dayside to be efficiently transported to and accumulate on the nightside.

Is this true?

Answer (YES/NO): YES